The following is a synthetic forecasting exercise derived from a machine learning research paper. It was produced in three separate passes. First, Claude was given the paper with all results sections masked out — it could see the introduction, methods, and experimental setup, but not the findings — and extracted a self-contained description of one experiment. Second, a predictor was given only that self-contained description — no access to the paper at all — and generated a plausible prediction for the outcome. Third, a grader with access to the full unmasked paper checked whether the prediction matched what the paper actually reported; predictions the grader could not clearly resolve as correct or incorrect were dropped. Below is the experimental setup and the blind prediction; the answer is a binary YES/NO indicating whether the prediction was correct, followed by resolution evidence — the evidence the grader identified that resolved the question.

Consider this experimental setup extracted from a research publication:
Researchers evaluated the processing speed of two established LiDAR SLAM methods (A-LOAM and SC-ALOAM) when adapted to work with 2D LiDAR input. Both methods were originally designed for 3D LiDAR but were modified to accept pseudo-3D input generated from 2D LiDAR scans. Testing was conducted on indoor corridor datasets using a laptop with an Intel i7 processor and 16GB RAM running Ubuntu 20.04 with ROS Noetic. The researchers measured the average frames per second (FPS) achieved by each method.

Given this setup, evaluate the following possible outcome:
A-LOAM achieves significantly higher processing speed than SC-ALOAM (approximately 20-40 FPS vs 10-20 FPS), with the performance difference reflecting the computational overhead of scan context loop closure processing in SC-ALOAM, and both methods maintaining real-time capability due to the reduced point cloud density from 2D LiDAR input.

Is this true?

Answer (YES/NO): NO